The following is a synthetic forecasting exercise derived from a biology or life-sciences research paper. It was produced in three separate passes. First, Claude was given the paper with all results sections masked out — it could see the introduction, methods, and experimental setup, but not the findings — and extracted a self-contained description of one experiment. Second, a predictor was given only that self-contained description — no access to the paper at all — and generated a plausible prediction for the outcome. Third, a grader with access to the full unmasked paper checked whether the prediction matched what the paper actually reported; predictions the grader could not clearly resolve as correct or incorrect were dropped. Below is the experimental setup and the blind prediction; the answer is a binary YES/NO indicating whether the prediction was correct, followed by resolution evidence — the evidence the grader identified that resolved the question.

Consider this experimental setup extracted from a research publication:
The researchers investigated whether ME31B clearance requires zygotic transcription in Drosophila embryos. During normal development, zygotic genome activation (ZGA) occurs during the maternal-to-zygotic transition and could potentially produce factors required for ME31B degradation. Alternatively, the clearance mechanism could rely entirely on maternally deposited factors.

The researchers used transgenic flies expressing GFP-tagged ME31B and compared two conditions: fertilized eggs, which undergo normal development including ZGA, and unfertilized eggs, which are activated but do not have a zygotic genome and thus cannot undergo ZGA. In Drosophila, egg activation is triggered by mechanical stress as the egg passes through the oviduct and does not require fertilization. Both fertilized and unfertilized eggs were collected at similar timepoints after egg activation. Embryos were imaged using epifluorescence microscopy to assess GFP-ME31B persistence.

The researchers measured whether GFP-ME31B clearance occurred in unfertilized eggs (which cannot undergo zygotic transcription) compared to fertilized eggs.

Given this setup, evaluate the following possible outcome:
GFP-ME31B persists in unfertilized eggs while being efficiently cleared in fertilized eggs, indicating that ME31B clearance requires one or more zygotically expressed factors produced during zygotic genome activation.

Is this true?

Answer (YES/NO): NO